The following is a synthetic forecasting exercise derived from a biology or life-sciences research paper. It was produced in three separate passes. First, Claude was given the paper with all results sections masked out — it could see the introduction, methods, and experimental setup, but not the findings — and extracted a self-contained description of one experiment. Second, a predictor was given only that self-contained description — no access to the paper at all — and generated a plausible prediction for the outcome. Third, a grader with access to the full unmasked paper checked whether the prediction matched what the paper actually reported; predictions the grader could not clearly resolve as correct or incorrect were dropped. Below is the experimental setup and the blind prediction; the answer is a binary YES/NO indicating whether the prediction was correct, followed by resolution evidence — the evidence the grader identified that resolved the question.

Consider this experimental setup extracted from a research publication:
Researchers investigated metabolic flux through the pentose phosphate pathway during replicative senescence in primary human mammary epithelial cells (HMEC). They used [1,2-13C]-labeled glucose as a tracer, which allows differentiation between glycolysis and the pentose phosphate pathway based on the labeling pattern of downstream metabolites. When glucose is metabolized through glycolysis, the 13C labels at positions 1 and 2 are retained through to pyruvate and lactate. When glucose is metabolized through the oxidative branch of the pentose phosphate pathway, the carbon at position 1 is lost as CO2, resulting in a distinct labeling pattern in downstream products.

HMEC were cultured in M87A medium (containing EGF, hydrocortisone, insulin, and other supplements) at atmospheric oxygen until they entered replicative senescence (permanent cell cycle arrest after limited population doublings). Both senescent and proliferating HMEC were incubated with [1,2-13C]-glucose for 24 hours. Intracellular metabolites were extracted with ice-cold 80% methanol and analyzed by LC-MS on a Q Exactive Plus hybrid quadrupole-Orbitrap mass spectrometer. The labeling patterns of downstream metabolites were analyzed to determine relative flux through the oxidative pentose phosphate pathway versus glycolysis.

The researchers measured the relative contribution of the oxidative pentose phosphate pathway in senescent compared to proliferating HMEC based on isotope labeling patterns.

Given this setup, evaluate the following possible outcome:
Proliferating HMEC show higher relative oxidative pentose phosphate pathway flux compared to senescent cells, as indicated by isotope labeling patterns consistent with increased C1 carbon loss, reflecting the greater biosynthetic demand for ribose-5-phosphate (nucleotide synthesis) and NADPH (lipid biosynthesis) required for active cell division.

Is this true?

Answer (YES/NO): NO